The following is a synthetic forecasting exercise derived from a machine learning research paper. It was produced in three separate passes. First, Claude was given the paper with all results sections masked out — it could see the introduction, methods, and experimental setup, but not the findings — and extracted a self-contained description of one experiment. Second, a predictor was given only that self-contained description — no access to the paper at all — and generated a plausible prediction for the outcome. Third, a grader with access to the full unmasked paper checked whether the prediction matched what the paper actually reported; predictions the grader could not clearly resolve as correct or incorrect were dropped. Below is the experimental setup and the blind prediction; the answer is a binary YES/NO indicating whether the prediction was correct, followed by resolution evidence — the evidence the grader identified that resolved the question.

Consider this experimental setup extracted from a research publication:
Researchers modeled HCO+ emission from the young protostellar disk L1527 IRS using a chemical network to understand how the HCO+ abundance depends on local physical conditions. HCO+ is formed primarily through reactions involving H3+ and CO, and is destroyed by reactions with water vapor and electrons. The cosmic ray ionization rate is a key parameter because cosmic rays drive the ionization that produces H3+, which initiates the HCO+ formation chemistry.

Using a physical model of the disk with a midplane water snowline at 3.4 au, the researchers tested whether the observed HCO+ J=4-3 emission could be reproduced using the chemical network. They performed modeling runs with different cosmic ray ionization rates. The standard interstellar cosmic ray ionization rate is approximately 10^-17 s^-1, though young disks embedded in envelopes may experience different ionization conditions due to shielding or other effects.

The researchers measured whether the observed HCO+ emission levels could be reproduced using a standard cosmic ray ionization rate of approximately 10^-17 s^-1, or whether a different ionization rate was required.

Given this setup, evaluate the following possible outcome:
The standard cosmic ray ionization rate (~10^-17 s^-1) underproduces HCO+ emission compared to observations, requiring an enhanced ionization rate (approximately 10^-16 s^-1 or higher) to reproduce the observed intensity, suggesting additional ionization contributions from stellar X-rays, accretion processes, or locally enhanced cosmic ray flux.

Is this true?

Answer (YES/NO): NO